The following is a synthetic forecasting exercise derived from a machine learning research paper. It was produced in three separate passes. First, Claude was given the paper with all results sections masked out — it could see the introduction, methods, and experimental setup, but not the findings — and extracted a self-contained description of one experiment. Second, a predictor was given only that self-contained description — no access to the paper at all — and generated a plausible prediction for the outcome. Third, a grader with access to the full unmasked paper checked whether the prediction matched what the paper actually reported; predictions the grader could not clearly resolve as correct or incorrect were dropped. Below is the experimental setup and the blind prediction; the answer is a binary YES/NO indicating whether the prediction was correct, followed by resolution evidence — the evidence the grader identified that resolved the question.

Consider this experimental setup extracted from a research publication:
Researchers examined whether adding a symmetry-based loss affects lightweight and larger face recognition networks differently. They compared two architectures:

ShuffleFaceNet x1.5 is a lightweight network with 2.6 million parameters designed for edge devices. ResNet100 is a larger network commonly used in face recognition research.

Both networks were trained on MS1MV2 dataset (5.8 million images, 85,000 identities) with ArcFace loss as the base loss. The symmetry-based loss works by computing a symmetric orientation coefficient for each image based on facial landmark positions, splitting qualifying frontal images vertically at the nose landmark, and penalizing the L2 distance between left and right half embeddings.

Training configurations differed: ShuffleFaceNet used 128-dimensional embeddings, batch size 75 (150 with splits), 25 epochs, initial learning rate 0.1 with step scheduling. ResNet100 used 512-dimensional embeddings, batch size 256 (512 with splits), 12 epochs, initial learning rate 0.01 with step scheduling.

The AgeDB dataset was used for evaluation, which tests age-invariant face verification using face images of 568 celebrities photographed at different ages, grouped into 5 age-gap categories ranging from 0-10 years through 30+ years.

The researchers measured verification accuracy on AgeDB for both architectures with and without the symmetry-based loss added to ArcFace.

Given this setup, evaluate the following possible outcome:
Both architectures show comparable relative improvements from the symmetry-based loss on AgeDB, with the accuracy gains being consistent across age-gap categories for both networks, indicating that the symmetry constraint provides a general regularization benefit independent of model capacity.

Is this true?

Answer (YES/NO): NO